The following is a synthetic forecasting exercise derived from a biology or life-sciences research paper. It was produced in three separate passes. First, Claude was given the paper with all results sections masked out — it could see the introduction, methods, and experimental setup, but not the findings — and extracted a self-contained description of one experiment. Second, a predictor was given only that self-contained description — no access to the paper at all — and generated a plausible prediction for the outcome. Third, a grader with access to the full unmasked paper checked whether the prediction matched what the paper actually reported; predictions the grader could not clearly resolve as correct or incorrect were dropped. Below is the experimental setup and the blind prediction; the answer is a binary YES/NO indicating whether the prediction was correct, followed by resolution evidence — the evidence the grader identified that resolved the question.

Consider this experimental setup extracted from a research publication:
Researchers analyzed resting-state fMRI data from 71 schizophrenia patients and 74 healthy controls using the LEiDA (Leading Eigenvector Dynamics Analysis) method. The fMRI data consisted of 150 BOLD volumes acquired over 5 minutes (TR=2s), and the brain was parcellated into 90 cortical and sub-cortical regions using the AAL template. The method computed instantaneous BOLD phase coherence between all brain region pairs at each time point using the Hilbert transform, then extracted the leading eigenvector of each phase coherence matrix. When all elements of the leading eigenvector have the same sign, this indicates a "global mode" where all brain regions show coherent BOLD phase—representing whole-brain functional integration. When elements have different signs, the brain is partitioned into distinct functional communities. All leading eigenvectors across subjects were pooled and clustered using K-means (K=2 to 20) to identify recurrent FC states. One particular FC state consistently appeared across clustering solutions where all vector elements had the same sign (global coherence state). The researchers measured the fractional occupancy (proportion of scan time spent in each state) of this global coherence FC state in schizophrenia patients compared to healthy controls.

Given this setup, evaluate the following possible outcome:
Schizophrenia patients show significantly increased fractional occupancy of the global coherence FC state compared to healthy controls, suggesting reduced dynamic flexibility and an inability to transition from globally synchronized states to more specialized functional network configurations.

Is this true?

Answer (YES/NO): NO